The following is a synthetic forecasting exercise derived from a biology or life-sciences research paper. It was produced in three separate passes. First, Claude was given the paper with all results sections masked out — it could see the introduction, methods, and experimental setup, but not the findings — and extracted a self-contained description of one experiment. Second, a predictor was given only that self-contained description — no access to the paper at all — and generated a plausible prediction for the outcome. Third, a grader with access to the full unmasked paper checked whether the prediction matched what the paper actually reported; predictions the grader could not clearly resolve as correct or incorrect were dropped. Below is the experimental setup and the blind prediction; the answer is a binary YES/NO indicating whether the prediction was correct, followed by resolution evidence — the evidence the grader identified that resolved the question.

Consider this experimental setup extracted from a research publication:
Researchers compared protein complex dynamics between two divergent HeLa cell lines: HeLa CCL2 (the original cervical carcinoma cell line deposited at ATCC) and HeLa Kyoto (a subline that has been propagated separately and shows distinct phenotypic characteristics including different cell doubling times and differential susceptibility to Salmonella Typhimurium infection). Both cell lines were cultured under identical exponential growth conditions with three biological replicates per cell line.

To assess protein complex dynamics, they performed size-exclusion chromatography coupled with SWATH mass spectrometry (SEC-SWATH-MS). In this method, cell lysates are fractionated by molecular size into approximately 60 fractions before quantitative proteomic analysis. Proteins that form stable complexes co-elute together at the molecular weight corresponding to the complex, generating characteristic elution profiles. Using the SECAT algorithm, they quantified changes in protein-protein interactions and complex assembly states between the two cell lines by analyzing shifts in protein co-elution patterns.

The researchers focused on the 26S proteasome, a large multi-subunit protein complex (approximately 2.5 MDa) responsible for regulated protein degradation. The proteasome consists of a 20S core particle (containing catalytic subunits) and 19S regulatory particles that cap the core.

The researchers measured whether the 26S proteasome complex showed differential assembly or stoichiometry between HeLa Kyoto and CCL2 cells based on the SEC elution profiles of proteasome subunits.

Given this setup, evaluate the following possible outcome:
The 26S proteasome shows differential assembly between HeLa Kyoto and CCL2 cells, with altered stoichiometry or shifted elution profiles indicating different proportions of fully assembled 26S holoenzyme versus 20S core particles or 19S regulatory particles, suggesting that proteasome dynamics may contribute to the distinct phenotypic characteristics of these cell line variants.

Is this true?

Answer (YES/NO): NO